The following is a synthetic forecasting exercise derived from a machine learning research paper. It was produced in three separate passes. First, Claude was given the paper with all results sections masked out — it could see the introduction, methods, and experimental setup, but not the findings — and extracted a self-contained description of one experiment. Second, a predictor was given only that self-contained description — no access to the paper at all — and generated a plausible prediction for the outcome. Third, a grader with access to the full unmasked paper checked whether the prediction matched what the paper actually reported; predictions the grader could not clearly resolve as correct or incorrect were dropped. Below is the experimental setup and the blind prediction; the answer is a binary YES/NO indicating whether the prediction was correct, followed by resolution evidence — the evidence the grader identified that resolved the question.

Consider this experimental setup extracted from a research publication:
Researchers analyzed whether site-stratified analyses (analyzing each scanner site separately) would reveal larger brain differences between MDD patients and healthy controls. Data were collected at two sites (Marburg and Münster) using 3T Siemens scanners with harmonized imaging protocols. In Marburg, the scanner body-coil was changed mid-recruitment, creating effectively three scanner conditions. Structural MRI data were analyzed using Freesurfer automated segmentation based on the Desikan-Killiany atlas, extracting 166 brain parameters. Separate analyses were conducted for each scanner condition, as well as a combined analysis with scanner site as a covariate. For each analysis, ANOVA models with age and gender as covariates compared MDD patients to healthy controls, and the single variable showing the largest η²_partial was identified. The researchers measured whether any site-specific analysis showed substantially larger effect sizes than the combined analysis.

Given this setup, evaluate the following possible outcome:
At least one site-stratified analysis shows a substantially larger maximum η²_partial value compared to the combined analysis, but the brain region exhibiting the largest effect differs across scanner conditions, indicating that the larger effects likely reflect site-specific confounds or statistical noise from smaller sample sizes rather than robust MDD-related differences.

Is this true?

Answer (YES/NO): NO